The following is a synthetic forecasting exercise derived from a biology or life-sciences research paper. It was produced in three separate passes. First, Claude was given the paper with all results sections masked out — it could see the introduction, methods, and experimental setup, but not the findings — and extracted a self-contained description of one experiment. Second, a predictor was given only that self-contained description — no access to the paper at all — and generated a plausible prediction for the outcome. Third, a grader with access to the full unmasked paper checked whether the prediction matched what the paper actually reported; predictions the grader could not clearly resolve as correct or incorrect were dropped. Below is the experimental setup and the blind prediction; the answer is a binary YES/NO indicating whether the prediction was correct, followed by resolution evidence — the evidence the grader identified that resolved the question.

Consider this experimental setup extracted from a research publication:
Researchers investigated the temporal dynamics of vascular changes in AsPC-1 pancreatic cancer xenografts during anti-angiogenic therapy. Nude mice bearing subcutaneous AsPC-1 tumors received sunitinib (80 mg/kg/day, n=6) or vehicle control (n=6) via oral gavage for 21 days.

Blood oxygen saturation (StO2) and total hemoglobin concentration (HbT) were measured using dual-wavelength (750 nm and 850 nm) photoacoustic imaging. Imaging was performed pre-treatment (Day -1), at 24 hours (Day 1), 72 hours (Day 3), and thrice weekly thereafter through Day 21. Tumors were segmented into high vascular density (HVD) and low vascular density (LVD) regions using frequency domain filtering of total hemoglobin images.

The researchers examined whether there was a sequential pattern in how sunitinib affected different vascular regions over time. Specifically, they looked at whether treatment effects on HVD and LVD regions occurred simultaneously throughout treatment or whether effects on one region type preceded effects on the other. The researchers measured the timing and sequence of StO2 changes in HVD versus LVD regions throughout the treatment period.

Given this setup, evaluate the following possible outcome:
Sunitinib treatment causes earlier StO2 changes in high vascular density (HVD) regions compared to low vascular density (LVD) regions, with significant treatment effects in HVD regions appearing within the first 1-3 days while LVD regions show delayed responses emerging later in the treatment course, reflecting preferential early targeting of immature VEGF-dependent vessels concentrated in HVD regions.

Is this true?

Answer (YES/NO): NO